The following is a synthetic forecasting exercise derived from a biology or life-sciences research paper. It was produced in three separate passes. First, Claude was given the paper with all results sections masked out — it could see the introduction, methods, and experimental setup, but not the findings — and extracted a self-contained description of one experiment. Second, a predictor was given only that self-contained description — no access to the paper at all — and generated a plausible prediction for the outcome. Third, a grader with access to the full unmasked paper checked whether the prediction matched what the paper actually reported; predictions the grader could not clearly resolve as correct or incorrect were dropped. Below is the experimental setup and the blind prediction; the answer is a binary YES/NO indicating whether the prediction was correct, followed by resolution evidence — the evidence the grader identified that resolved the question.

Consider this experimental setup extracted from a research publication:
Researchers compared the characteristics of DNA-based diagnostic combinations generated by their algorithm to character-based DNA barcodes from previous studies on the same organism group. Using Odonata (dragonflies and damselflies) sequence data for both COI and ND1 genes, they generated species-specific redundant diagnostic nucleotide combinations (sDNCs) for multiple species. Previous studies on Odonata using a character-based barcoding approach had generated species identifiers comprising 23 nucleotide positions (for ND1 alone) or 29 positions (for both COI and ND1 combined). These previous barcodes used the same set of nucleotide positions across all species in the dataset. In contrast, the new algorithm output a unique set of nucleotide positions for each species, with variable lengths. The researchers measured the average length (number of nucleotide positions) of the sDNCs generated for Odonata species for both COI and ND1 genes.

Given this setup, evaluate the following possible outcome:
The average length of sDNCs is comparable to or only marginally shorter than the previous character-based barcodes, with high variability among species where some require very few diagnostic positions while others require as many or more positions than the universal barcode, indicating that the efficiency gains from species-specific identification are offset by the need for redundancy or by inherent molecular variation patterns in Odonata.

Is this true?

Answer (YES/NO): NO